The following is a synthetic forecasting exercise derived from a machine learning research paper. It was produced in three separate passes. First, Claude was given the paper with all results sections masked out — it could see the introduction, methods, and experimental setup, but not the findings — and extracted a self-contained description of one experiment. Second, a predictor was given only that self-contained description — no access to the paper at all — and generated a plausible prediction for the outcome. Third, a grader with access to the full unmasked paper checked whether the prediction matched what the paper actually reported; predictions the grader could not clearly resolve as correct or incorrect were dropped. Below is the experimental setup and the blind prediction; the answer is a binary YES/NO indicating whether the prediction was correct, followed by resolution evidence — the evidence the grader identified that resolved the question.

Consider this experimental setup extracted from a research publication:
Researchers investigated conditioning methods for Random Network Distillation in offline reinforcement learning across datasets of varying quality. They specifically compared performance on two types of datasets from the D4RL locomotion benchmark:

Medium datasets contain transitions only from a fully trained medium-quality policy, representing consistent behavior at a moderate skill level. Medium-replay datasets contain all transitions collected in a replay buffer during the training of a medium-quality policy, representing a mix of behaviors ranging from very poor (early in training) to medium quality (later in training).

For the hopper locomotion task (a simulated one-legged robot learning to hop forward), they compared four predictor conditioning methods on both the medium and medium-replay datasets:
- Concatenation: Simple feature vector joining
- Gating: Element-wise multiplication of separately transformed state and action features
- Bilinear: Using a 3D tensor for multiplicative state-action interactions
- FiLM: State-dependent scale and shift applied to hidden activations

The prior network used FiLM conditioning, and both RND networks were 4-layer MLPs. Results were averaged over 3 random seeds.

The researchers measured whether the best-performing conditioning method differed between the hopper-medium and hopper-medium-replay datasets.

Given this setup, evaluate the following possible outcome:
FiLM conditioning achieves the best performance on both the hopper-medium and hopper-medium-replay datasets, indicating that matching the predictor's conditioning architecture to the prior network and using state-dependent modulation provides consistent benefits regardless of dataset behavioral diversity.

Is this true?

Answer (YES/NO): NO